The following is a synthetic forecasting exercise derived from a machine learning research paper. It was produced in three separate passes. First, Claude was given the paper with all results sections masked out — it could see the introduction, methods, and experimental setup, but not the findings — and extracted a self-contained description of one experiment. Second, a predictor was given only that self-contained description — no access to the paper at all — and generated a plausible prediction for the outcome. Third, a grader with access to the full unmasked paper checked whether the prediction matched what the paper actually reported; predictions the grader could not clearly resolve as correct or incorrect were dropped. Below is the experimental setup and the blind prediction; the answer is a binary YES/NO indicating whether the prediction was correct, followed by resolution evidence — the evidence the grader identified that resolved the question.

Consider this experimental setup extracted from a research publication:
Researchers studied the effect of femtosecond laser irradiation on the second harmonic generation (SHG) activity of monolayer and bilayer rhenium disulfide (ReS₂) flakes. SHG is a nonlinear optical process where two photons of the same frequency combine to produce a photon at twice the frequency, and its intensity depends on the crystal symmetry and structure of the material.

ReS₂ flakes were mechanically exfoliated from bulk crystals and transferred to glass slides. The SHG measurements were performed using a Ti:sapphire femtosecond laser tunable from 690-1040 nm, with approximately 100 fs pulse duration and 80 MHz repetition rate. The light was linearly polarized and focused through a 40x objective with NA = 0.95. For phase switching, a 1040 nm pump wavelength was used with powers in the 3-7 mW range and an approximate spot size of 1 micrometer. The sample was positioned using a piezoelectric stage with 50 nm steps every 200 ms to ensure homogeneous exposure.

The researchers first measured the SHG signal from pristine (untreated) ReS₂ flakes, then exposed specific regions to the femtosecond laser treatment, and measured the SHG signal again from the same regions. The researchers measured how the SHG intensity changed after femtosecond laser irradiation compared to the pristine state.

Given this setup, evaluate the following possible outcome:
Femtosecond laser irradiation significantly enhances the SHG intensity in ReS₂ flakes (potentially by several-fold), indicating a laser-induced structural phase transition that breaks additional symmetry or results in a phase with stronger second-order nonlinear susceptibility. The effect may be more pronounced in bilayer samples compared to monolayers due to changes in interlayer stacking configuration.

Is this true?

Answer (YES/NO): NO